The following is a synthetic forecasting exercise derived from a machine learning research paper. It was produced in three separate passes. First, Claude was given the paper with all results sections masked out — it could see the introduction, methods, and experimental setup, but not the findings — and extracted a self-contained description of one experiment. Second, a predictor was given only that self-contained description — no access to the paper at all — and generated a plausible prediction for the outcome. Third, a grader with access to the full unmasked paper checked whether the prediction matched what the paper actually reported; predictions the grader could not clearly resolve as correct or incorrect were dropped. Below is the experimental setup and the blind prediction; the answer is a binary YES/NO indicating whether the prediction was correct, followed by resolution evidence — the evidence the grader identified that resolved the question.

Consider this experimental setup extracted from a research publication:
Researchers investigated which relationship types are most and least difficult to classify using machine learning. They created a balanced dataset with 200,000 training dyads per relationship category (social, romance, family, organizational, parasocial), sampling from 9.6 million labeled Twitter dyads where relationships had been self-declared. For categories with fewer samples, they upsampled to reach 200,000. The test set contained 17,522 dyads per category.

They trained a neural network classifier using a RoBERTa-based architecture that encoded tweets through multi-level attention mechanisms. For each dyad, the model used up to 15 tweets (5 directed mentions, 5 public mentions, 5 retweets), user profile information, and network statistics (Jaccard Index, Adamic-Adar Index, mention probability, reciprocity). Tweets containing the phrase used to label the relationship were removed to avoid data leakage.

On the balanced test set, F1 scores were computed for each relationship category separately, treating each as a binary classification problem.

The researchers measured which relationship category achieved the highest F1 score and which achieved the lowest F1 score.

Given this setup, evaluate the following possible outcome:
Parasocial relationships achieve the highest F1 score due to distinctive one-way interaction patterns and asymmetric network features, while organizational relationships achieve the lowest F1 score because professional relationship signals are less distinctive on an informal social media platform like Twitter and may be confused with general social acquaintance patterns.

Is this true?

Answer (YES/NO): NO